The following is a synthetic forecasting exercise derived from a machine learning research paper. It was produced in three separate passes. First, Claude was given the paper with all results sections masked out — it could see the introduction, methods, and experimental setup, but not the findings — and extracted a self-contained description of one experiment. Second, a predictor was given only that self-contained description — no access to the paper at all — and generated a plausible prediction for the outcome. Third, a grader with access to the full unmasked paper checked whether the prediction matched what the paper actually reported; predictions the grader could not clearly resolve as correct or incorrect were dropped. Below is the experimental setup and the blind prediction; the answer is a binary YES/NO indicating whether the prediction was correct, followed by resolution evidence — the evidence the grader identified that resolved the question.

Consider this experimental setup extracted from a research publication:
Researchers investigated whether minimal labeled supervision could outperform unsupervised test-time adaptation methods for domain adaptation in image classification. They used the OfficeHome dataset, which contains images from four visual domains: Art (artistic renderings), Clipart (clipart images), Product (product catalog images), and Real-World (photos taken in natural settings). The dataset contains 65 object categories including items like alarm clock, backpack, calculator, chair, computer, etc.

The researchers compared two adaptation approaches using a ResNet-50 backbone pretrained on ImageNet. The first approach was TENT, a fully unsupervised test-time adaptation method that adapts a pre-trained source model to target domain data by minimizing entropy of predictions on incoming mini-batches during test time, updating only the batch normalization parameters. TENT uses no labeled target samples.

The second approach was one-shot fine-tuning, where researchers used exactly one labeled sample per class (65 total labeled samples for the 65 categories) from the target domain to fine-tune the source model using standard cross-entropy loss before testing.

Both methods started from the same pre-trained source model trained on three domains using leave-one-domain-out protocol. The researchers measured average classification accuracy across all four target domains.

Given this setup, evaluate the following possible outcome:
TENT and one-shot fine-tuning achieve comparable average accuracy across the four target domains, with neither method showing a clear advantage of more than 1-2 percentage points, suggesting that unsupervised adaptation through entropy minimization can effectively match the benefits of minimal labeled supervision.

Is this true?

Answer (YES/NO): NO